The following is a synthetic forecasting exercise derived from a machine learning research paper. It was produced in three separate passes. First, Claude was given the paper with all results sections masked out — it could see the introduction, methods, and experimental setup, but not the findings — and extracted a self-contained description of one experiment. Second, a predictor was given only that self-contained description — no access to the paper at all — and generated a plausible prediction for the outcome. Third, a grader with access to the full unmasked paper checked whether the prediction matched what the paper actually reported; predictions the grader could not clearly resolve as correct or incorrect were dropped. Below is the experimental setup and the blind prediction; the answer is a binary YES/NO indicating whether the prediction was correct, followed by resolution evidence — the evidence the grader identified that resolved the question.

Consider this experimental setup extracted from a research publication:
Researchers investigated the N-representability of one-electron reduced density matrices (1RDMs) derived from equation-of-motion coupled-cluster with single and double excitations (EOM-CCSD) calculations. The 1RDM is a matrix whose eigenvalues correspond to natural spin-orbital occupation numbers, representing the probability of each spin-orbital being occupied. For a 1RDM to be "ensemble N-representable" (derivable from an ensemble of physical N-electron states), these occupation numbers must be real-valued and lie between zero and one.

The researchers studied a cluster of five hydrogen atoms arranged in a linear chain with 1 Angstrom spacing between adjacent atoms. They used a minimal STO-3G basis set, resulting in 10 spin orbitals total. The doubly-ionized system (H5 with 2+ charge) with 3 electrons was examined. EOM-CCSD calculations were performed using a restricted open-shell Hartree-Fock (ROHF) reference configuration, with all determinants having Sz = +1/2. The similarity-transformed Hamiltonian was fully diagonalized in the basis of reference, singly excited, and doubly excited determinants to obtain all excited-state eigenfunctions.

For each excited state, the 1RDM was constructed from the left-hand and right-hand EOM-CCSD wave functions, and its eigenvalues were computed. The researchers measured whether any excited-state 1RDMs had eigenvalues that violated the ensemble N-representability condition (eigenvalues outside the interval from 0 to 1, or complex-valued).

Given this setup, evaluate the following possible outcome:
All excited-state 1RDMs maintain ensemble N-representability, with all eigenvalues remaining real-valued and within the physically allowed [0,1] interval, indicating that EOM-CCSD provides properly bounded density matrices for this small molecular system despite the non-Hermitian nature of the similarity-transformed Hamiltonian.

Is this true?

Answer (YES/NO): NO